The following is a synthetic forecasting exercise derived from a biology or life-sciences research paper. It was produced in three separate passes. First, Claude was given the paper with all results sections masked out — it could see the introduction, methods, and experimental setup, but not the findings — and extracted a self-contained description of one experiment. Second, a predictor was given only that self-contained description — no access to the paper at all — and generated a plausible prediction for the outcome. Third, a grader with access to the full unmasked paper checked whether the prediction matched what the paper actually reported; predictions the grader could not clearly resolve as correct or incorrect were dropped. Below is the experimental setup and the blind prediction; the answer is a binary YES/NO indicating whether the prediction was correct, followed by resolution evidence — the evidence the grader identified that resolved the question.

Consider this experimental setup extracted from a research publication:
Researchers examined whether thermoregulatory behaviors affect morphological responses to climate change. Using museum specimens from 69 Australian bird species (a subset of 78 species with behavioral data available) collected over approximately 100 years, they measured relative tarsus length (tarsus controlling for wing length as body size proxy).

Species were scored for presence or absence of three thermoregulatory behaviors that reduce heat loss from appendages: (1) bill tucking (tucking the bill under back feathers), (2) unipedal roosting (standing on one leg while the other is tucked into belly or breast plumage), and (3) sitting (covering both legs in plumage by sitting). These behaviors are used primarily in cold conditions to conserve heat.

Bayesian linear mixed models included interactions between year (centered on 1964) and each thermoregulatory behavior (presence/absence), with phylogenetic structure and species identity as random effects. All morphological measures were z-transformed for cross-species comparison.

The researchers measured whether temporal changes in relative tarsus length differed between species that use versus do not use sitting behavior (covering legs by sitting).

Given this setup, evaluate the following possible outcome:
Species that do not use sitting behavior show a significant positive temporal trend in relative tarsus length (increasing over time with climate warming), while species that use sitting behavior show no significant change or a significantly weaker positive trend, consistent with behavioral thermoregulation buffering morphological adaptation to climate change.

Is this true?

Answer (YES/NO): NO